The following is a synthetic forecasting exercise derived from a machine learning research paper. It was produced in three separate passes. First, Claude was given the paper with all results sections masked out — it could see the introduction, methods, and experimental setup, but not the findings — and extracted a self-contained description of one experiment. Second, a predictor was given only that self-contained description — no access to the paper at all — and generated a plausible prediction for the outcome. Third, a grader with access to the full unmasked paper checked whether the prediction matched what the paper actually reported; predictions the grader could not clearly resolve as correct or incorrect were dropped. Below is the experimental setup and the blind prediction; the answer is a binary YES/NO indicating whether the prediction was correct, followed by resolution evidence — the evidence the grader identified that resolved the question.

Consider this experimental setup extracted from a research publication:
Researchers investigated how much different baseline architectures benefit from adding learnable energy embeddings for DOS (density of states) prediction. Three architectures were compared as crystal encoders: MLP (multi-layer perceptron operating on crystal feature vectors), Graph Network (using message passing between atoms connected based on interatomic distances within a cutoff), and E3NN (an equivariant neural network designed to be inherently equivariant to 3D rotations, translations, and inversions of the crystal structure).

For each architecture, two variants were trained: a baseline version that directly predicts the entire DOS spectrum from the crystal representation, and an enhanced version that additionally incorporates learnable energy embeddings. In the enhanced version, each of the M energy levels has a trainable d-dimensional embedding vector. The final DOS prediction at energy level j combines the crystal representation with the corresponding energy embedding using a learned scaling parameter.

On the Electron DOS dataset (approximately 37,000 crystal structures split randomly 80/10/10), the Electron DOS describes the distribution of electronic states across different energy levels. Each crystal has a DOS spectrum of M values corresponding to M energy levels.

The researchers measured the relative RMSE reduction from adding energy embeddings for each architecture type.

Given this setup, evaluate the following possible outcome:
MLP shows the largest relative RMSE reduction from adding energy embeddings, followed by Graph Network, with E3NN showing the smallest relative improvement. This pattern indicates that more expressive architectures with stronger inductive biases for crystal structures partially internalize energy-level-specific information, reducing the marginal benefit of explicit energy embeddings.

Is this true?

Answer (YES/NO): YES